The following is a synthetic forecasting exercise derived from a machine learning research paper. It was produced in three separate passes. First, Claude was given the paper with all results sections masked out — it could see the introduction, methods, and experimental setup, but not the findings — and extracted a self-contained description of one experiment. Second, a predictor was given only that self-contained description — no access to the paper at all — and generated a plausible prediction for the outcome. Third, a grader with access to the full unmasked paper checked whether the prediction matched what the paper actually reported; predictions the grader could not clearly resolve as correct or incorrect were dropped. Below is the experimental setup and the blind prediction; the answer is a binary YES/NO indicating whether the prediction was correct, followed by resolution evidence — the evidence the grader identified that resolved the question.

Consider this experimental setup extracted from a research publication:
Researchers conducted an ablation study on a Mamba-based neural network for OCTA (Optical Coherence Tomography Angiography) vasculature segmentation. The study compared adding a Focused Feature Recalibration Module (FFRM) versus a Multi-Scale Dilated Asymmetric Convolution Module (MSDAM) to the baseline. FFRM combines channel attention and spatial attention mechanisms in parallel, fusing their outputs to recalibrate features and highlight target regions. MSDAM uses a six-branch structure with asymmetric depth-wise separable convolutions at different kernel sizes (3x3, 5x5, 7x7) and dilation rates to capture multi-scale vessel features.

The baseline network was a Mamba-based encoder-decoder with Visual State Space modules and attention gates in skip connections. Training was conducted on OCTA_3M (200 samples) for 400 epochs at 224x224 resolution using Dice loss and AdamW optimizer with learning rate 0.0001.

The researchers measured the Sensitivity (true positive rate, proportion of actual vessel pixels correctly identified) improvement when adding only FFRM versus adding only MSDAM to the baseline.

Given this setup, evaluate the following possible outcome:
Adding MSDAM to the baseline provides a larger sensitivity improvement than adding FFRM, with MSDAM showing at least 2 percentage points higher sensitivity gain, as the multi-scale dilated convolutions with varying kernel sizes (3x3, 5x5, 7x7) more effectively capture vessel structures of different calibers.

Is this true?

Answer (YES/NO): NO